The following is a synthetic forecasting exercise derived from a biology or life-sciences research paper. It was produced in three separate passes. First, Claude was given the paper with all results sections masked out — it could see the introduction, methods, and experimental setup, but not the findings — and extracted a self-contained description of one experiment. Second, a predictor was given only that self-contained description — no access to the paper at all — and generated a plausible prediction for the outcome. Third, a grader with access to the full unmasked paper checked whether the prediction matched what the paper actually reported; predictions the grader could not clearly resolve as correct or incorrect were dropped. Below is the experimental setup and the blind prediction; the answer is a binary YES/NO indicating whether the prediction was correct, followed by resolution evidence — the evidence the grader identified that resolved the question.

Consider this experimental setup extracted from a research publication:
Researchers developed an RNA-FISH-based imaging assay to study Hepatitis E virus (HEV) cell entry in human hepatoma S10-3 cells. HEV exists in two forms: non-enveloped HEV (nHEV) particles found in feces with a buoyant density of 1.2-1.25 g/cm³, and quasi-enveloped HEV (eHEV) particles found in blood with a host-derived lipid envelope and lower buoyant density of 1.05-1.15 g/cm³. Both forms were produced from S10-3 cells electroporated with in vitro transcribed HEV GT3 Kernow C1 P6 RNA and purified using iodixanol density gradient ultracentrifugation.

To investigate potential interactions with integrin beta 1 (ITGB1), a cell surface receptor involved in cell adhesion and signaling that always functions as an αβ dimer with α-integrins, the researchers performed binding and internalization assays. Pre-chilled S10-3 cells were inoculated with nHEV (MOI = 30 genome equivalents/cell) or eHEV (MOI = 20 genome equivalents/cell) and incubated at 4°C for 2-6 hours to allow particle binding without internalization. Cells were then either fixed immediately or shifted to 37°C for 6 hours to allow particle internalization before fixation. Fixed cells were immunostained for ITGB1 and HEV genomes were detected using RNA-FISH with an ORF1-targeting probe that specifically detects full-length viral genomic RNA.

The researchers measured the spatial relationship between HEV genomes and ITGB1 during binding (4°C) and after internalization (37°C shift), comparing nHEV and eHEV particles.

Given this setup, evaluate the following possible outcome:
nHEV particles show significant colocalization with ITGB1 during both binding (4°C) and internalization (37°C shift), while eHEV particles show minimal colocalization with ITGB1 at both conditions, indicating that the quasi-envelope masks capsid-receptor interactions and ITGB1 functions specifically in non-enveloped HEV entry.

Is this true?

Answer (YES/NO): YES